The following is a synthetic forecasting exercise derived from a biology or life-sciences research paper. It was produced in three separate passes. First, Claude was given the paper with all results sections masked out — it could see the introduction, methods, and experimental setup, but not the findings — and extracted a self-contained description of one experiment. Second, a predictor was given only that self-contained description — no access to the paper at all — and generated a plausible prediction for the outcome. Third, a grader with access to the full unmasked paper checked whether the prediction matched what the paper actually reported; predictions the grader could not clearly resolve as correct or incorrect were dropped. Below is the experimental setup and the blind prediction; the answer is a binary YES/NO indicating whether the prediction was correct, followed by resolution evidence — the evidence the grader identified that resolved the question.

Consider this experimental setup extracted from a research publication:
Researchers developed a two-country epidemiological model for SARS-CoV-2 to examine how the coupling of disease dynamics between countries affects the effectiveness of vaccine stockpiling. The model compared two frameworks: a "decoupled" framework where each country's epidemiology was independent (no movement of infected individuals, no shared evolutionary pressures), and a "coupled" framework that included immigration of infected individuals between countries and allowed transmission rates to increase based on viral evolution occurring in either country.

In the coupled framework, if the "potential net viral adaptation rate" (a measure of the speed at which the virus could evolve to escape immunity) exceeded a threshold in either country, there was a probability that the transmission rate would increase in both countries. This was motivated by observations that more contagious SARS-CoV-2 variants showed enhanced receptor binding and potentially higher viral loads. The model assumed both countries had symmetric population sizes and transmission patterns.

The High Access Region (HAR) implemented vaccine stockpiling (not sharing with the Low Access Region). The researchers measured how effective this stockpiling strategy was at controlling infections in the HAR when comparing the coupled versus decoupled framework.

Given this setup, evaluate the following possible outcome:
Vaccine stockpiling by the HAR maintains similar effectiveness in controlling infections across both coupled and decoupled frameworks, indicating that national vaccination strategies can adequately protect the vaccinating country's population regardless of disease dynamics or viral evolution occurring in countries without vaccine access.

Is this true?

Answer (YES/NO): NO